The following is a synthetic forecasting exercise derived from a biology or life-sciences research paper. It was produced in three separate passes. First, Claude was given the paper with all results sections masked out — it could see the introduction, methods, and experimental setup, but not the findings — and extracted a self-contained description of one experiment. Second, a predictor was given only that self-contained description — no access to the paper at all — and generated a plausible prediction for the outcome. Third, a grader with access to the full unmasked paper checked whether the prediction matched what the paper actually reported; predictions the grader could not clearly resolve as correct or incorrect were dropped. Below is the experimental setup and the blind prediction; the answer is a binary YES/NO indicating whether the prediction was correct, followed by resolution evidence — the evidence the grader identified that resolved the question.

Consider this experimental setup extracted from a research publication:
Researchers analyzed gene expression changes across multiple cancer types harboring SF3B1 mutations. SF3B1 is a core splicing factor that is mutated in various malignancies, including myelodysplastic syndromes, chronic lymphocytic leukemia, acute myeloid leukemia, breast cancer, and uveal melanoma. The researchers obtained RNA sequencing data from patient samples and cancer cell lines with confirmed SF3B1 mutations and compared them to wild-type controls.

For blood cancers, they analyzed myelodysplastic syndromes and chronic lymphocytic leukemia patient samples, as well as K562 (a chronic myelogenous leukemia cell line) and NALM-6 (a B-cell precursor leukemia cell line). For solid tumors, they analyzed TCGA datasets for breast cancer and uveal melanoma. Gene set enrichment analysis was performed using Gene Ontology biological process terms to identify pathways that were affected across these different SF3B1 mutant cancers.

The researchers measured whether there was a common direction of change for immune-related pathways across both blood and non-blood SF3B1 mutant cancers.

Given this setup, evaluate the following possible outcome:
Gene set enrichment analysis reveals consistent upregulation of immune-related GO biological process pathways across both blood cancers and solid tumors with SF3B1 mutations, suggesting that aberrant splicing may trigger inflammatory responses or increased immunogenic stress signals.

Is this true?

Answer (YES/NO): NO